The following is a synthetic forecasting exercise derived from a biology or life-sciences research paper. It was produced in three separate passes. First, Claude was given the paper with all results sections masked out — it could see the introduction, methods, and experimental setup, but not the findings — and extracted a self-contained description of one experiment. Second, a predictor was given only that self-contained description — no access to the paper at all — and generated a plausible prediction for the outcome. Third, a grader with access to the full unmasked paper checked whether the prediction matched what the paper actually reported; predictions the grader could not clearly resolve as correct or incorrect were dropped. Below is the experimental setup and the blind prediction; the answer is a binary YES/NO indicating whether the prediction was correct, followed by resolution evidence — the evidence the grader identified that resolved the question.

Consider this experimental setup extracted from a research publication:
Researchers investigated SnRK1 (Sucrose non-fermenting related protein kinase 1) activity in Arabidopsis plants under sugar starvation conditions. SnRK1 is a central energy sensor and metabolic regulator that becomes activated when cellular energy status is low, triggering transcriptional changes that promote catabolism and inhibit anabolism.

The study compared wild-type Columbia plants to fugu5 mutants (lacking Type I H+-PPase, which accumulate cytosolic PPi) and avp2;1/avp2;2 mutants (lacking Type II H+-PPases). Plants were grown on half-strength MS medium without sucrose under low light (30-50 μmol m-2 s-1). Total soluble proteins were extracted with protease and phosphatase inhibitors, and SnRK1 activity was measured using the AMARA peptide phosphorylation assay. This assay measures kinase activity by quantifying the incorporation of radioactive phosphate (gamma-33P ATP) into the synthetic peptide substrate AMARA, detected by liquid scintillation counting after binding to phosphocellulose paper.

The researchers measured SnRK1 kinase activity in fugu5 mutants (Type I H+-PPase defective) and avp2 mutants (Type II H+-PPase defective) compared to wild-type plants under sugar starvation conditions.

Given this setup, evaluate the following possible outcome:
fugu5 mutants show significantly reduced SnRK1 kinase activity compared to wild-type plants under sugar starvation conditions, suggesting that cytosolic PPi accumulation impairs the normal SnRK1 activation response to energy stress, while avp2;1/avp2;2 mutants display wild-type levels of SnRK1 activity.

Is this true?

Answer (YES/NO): YES